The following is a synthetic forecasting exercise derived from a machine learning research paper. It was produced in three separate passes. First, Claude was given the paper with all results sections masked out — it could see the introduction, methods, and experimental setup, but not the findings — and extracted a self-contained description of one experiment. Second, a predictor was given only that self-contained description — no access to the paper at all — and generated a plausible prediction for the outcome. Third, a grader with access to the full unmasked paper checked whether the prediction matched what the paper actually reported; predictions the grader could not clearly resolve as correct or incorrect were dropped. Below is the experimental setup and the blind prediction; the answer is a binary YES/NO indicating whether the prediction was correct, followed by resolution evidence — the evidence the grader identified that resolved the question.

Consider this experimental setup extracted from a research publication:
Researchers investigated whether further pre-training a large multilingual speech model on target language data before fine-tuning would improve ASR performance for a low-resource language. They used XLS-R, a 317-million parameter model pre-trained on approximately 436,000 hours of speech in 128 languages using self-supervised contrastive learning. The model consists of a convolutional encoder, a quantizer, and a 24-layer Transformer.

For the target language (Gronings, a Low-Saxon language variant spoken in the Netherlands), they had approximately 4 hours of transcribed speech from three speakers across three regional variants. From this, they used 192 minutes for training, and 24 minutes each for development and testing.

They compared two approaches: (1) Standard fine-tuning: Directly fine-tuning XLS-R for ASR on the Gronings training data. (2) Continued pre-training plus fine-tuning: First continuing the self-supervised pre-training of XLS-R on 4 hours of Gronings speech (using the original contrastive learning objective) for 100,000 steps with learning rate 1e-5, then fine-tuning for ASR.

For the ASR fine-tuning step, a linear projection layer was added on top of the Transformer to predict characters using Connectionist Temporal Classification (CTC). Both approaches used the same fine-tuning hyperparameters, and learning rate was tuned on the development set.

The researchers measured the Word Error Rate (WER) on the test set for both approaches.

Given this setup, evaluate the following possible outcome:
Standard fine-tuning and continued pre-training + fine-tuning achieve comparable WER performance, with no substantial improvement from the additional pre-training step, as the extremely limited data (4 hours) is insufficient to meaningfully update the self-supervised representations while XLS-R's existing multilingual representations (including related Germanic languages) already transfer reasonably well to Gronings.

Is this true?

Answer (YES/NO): YES